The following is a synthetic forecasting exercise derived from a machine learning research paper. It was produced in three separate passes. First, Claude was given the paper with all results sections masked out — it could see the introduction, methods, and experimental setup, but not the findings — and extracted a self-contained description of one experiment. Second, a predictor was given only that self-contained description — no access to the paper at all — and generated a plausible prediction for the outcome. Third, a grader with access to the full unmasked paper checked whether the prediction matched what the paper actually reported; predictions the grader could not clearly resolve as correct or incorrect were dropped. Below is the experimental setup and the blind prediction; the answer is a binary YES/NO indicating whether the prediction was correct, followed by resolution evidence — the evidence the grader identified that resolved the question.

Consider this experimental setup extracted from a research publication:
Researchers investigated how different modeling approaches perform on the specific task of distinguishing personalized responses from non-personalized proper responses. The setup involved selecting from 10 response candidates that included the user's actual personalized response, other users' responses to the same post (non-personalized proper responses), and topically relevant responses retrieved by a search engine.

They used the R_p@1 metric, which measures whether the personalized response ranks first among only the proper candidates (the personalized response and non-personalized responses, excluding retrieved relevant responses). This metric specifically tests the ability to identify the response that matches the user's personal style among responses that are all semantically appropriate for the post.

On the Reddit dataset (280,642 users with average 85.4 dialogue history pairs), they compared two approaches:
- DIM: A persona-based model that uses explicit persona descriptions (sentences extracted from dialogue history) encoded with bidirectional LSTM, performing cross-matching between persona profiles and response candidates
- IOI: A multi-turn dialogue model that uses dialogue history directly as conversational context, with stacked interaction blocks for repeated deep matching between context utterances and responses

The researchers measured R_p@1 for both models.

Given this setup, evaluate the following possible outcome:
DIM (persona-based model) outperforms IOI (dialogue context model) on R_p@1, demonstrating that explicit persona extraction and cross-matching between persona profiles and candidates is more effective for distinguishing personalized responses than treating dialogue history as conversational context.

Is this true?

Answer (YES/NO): YES